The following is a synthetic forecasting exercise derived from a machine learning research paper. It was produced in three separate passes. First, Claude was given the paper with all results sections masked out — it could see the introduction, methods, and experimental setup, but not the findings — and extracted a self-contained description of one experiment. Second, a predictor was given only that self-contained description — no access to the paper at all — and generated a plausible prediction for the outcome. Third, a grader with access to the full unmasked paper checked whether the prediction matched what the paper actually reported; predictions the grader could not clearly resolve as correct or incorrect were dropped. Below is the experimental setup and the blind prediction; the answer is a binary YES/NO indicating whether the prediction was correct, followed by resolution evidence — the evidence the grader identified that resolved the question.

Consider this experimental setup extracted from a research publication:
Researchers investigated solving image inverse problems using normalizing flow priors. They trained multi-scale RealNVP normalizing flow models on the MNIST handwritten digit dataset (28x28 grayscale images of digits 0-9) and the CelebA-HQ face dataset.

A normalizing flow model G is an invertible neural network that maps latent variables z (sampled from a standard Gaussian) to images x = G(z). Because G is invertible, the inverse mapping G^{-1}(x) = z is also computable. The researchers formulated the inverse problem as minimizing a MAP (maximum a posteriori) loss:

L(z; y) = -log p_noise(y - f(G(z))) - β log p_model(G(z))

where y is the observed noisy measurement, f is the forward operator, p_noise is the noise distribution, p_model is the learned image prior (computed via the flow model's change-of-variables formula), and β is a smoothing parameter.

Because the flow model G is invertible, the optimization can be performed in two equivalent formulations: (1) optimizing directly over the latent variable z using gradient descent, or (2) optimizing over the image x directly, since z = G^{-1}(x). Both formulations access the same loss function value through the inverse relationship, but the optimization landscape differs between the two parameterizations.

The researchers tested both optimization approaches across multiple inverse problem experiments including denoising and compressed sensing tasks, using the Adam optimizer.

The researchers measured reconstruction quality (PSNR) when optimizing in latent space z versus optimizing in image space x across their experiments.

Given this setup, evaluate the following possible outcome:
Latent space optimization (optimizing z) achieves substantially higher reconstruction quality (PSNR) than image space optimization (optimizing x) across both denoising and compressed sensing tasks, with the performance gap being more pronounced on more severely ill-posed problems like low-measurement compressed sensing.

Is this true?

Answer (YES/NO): NO